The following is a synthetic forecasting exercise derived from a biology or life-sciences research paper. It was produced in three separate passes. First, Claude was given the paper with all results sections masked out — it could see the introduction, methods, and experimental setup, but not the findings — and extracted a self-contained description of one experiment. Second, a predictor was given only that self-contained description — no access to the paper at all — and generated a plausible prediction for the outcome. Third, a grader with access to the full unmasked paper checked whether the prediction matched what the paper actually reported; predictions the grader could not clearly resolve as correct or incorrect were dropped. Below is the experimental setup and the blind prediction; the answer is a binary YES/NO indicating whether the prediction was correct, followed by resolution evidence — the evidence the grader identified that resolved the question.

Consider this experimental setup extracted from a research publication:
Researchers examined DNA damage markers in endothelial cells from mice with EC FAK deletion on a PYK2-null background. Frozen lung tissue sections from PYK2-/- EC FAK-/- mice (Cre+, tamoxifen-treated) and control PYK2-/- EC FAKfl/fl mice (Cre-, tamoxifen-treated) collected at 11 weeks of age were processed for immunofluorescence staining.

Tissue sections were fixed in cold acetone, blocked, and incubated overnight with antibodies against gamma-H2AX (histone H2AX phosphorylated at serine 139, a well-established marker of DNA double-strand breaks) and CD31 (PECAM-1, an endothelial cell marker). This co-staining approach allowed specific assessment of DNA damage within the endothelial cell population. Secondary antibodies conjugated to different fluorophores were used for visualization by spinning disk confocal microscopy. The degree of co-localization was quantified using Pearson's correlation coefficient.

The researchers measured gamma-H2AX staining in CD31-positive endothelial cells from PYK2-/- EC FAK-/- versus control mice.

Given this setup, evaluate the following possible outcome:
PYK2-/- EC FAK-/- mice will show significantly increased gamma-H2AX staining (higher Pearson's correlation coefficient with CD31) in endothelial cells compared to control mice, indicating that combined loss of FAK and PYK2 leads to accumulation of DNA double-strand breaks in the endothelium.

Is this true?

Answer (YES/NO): NO